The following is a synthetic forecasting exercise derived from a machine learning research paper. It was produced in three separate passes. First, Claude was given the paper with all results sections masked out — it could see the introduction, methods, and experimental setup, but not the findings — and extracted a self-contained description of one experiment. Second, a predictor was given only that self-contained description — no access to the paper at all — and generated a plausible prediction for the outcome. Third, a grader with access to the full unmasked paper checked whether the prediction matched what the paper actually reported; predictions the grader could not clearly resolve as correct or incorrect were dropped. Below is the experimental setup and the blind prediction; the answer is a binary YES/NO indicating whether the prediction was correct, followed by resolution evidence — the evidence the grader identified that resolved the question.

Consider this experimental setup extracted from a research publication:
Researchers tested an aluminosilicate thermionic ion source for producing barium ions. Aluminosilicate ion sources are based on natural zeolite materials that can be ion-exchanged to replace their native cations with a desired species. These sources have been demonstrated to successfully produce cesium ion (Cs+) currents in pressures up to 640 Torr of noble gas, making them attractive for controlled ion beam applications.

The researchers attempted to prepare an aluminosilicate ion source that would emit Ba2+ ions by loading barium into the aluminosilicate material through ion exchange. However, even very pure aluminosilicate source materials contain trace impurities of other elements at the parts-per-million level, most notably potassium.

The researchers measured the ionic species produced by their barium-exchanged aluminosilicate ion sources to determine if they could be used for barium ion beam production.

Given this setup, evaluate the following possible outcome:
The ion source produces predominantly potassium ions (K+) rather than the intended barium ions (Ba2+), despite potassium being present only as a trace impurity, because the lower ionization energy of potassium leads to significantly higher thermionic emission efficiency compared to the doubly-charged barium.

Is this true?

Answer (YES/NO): YES